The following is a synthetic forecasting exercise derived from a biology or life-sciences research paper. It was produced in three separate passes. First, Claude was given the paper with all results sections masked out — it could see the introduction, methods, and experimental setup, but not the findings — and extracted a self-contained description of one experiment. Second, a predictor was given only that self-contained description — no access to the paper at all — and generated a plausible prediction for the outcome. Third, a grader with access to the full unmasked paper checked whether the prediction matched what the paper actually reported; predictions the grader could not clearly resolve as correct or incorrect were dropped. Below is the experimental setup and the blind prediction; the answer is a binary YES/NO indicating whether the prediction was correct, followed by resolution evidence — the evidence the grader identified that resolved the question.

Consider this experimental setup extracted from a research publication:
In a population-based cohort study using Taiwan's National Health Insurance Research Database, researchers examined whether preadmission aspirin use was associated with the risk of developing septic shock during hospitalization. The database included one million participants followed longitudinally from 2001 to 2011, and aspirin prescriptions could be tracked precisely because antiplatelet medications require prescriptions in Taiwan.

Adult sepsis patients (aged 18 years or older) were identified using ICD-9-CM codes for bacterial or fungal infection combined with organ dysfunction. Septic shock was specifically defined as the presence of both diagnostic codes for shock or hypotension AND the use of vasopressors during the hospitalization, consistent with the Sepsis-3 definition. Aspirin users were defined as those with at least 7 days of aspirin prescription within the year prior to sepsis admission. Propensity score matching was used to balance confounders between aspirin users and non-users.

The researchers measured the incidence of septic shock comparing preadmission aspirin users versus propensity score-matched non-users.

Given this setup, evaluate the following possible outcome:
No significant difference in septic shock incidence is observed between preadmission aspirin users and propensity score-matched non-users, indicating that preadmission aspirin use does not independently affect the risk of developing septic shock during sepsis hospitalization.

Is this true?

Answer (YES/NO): YES